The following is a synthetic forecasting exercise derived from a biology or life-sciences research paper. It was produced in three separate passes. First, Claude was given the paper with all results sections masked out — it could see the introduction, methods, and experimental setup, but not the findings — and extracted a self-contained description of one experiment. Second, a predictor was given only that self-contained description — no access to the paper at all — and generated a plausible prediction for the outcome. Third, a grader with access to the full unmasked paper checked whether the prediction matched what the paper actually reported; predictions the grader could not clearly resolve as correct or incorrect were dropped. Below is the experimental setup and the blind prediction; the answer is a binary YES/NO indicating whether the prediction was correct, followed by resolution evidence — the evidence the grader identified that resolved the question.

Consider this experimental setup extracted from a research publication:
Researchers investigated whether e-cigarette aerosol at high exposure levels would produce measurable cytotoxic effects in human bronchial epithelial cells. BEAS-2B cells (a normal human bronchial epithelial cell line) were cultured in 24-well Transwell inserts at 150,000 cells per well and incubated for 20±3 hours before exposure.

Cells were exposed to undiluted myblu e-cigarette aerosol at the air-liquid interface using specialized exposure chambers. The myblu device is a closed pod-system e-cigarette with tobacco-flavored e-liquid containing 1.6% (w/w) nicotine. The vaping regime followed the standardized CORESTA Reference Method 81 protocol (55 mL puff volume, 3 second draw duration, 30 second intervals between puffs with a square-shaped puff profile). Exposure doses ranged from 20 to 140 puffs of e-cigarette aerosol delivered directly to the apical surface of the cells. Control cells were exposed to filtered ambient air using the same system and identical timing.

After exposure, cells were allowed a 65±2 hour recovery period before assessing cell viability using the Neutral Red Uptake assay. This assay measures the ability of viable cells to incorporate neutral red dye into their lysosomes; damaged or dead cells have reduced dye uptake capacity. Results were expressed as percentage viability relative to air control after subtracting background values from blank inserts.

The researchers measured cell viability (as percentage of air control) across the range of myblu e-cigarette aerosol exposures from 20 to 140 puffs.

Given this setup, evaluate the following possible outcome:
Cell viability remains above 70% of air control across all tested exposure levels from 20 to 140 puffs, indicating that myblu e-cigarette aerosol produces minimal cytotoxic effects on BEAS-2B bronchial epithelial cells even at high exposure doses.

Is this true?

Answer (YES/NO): YES